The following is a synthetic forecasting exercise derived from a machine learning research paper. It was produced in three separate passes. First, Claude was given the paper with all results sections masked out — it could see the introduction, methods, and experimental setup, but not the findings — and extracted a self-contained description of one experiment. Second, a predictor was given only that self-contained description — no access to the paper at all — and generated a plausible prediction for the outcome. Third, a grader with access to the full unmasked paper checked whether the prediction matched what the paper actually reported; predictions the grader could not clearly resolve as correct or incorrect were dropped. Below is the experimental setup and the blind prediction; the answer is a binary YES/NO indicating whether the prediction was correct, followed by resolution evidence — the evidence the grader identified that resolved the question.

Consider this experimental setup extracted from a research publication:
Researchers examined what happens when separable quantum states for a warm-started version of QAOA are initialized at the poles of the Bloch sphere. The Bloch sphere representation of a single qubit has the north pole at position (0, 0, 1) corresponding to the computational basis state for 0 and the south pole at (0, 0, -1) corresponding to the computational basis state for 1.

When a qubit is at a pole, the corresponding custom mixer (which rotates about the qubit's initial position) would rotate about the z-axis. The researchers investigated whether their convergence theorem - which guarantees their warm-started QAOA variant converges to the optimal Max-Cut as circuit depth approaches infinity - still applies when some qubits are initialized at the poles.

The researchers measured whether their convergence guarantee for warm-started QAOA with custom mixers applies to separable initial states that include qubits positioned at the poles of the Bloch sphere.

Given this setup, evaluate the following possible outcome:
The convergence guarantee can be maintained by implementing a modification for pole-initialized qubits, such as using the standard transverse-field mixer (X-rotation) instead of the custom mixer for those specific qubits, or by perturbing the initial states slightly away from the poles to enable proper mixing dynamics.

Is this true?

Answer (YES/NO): NO